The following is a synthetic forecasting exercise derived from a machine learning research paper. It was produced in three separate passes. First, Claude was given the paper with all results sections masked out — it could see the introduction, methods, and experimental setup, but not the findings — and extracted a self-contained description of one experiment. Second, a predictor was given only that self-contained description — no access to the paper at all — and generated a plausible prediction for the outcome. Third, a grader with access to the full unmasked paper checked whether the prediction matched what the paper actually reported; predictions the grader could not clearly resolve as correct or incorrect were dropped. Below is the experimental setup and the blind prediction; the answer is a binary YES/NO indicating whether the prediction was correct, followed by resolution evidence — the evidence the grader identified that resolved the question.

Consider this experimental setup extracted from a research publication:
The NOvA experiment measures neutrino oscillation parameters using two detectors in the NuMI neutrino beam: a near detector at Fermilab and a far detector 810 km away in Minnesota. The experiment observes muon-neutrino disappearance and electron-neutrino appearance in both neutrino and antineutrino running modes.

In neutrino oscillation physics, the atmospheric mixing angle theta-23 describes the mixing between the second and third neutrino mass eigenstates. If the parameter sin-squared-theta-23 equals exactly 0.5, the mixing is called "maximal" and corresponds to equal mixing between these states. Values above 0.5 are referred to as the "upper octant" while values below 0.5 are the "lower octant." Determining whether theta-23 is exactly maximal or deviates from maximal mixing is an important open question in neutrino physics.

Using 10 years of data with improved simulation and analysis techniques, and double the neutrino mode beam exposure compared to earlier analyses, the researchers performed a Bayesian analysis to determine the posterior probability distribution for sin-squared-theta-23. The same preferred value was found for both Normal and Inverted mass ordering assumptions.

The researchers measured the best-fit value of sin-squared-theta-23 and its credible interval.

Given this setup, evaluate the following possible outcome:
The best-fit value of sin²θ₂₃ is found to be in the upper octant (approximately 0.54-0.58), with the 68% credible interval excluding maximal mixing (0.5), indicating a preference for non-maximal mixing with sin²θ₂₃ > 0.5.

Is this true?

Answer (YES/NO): NO